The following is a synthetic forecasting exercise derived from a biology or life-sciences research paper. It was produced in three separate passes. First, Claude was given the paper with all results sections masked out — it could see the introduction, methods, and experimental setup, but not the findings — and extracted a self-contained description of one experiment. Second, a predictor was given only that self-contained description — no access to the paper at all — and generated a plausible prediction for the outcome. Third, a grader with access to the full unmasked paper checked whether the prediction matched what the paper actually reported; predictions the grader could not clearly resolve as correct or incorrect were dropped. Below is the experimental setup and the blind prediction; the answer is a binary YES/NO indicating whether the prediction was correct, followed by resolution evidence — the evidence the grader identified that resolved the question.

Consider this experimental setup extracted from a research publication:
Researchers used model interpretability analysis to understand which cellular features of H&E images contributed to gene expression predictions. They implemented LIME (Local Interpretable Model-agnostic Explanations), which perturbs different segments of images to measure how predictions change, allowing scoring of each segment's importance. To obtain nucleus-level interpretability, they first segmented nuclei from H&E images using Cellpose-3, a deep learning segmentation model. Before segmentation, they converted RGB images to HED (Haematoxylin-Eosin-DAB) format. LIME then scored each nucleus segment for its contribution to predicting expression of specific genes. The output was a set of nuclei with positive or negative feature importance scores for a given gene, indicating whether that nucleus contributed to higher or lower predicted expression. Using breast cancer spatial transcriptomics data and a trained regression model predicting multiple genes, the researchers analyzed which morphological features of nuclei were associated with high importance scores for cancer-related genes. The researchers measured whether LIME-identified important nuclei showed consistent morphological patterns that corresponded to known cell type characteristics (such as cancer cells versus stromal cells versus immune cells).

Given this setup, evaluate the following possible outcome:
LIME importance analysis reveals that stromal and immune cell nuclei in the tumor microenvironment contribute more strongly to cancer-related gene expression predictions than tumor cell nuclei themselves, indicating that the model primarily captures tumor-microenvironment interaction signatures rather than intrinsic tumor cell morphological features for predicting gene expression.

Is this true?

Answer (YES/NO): NO